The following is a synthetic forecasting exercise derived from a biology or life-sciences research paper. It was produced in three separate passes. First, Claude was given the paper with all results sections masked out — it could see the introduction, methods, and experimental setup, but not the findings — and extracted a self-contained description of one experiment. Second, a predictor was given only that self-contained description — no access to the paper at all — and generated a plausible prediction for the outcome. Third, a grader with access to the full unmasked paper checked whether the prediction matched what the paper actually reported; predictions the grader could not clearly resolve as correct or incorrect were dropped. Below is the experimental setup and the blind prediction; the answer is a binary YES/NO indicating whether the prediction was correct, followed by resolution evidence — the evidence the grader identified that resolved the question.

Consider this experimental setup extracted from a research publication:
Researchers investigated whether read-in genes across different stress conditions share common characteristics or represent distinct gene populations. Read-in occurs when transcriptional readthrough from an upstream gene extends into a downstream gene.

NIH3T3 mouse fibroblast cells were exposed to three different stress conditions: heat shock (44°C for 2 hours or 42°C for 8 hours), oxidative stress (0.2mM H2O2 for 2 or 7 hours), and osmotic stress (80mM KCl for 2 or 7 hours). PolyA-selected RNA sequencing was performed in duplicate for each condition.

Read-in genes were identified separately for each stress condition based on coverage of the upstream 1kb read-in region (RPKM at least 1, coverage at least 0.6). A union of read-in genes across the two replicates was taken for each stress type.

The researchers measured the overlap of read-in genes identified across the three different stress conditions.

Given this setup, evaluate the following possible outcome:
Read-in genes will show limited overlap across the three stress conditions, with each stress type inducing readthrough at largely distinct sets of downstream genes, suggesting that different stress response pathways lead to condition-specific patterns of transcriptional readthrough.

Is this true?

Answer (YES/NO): NO